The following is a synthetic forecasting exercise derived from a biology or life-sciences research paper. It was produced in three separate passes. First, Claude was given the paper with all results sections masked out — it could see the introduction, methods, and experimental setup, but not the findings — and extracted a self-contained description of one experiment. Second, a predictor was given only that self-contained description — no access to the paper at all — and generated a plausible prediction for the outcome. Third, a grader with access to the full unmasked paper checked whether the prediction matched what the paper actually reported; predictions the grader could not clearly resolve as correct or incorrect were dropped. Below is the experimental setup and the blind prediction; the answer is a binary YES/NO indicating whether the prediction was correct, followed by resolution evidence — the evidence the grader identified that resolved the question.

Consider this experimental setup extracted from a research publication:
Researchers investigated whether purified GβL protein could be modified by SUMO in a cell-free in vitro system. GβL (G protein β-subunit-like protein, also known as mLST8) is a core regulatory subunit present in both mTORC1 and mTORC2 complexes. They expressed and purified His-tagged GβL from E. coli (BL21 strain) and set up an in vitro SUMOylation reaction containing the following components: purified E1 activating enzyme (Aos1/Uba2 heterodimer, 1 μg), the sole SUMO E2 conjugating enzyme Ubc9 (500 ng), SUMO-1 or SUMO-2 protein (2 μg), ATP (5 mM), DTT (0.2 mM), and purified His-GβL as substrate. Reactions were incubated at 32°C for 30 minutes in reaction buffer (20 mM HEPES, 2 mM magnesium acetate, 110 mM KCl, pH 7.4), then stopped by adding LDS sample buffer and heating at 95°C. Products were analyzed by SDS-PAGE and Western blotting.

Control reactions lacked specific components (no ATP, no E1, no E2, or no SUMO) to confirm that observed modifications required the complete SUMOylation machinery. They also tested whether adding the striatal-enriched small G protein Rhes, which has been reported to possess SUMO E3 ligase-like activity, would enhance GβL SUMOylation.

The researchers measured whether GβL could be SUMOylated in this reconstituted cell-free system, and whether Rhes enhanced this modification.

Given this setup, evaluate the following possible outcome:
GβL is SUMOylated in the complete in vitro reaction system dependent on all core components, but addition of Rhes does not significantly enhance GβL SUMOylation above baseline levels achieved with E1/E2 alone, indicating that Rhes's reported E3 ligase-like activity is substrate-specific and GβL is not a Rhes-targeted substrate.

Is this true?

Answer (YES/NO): NO